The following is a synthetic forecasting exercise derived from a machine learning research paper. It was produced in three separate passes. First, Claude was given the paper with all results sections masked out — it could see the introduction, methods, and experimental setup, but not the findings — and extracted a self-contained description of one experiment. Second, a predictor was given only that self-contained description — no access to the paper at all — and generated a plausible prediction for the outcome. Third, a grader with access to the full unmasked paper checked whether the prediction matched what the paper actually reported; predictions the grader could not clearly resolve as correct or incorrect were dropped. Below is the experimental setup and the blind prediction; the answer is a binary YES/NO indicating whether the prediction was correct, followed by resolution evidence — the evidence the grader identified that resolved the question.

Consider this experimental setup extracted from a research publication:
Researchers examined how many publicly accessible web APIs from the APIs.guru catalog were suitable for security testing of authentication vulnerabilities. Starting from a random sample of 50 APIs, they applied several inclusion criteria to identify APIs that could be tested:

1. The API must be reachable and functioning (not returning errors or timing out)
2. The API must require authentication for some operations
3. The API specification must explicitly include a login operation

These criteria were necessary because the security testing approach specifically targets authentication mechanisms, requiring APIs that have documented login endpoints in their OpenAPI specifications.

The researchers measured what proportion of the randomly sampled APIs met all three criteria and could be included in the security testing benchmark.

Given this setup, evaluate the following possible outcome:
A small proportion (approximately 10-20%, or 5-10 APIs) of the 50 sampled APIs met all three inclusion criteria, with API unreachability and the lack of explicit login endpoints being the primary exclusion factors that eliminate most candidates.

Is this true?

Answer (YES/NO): YES